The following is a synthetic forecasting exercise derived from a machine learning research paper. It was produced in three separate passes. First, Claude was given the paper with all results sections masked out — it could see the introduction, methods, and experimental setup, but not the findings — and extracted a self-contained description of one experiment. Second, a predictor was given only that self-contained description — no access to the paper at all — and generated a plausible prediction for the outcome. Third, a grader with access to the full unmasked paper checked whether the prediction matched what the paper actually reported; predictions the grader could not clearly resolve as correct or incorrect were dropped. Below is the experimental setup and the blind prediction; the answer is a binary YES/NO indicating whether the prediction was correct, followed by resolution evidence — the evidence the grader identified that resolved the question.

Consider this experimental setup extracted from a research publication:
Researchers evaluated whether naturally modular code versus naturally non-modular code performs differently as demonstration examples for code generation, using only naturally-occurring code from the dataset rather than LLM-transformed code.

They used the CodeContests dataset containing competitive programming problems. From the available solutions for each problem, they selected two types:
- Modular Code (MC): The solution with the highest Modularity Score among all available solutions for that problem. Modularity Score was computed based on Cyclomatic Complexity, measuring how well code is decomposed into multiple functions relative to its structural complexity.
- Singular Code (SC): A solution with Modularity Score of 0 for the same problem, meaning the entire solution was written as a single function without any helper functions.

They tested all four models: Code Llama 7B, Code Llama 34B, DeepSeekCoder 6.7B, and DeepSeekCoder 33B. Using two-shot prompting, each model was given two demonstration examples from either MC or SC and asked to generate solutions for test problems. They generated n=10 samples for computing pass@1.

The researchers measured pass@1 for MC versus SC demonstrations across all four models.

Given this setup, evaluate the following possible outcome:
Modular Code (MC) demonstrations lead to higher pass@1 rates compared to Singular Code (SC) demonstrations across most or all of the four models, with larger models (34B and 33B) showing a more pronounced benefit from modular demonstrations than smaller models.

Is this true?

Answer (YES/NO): NO